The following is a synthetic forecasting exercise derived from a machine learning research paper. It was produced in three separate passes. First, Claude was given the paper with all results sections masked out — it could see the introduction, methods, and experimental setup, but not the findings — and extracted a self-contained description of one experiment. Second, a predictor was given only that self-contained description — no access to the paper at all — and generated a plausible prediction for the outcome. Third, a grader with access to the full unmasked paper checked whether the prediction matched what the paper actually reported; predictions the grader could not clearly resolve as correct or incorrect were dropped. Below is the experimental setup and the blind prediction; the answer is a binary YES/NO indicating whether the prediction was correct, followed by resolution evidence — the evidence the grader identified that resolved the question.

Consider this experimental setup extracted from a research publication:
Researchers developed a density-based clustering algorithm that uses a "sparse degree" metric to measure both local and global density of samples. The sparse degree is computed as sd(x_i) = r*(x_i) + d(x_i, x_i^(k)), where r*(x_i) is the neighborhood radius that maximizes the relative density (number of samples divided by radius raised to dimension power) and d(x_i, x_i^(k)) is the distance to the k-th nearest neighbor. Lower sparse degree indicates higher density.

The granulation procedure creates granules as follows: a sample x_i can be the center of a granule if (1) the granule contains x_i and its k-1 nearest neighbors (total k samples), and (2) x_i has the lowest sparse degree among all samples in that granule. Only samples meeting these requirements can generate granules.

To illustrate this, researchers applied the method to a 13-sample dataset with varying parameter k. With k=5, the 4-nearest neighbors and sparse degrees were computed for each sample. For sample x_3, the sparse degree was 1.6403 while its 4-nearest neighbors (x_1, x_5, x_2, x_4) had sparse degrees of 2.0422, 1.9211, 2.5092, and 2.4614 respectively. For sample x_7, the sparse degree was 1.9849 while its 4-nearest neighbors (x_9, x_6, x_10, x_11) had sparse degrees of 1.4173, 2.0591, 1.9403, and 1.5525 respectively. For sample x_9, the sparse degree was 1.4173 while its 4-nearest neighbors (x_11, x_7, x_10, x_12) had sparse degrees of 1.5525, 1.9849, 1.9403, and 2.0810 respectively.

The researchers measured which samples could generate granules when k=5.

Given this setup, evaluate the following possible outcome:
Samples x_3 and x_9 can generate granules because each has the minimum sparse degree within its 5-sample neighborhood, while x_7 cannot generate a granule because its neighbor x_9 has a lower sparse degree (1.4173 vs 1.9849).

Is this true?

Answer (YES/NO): YES